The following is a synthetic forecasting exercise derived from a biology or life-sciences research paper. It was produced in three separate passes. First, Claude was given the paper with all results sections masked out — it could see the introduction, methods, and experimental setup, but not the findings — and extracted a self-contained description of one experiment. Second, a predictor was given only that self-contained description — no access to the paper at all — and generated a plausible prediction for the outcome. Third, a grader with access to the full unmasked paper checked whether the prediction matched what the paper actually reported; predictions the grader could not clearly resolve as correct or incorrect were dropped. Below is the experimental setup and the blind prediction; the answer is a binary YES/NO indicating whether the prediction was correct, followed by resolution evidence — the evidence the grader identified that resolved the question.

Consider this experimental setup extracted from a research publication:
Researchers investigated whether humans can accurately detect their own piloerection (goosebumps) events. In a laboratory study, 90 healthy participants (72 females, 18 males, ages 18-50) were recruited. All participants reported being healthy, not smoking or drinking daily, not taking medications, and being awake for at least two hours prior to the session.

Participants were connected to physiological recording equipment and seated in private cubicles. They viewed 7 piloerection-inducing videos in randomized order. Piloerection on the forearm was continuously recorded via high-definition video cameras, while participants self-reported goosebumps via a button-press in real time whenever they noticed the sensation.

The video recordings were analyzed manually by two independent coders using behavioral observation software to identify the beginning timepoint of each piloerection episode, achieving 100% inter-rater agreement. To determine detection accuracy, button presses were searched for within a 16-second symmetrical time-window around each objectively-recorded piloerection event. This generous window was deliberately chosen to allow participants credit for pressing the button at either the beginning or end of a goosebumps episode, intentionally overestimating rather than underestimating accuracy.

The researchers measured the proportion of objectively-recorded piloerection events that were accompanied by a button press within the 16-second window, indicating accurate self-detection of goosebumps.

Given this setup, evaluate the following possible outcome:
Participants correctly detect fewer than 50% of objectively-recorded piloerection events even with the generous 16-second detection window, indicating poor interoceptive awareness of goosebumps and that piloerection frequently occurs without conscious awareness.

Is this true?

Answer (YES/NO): YES